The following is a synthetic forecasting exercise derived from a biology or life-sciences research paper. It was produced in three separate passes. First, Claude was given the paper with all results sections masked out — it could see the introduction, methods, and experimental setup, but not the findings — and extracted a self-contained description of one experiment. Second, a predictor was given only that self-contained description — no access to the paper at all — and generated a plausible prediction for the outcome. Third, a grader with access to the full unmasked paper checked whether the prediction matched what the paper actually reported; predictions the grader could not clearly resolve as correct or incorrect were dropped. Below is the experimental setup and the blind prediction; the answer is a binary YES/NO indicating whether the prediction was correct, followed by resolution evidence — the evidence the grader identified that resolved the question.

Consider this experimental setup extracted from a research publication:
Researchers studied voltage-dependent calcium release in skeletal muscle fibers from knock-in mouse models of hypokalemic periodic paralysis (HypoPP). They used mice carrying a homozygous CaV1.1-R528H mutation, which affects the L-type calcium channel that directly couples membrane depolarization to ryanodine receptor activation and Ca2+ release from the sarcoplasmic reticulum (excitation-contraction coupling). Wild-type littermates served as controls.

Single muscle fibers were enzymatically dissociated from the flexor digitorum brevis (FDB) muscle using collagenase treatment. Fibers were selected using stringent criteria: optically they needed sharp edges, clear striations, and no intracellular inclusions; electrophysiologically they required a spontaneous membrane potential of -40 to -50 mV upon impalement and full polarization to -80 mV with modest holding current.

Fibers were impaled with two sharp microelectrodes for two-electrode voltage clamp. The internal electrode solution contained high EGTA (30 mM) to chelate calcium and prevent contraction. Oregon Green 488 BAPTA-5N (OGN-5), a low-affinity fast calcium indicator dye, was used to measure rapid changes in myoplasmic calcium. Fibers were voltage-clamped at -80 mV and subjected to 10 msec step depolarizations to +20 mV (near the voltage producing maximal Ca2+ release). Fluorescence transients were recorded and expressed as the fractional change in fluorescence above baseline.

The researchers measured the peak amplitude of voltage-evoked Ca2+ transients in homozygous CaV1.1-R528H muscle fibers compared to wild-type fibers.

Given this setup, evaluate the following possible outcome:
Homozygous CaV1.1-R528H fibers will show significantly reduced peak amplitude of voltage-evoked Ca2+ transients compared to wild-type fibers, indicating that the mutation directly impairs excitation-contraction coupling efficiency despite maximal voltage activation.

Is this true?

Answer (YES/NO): NO